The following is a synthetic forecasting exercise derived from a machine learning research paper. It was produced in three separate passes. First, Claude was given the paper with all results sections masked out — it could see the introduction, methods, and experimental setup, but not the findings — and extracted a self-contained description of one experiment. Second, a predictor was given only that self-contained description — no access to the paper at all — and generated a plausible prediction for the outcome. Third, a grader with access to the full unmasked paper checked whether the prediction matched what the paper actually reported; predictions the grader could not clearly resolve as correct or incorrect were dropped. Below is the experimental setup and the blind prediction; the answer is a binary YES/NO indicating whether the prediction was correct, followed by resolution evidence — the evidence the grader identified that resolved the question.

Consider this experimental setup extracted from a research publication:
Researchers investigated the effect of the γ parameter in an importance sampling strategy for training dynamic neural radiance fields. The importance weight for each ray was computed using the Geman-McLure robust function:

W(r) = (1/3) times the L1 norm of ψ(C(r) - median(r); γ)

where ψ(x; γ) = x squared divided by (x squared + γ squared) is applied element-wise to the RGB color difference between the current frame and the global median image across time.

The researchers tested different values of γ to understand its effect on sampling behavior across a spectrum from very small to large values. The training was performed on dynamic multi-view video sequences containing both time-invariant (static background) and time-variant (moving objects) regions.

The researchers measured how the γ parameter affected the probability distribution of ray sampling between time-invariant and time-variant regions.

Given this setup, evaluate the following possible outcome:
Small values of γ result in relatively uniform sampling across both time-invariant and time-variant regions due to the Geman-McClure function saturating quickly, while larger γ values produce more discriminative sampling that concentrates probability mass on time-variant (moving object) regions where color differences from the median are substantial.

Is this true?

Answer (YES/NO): YES